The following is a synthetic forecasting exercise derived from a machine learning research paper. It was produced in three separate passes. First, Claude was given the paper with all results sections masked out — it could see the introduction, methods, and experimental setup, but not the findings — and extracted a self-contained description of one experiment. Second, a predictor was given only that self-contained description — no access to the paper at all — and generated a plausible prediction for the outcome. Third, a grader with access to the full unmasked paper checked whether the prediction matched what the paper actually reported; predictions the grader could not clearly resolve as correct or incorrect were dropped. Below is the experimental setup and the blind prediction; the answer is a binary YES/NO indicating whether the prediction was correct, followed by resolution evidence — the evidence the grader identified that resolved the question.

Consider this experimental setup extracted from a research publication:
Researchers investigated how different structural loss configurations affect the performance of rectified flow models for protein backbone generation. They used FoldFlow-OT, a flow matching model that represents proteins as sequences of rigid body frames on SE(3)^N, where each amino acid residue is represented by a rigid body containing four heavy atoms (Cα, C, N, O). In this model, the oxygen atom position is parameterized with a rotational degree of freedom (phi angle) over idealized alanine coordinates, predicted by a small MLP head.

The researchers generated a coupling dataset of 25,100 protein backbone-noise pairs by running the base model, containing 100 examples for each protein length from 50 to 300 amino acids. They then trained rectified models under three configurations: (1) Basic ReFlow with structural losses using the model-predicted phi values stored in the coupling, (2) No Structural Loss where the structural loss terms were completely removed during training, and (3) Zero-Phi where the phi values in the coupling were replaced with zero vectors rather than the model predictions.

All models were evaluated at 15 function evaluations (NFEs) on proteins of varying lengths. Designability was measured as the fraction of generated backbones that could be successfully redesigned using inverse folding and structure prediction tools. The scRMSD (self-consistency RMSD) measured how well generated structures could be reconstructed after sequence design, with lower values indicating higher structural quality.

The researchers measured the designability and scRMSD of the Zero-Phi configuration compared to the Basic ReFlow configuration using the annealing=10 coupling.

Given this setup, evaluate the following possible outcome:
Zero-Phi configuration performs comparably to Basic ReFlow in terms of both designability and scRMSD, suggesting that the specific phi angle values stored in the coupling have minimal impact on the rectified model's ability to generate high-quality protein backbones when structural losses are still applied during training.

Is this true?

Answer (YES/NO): NO